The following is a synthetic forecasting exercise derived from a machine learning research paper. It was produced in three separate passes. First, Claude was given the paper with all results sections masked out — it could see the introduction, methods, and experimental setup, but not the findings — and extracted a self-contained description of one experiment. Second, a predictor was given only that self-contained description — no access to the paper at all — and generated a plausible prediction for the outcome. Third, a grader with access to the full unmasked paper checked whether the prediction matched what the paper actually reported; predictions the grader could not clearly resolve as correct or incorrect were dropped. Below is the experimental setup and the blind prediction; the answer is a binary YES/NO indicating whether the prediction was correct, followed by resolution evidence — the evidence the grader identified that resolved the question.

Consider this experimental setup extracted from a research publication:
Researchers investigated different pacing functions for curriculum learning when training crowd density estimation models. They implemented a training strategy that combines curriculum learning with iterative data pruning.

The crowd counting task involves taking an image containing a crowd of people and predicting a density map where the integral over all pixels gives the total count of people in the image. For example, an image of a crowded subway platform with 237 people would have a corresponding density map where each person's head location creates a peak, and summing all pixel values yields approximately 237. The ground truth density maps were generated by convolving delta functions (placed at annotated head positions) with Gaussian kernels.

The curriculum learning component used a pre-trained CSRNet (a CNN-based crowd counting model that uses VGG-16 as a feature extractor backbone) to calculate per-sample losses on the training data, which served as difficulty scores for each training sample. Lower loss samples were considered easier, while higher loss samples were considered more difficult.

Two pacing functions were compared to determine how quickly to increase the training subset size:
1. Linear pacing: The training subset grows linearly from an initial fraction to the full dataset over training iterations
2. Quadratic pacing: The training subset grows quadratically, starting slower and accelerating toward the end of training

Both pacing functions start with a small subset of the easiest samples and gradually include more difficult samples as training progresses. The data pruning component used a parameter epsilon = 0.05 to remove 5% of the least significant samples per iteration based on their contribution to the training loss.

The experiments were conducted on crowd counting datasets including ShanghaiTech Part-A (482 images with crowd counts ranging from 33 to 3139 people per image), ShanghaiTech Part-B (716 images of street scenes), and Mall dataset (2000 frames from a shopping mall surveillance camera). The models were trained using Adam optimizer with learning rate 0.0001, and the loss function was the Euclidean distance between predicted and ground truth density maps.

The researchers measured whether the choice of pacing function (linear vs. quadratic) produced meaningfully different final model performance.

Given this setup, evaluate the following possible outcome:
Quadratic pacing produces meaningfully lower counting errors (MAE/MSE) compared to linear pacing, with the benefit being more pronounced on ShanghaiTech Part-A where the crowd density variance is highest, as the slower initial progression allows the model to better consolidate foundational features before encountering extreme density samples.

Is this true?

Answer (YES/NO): NO